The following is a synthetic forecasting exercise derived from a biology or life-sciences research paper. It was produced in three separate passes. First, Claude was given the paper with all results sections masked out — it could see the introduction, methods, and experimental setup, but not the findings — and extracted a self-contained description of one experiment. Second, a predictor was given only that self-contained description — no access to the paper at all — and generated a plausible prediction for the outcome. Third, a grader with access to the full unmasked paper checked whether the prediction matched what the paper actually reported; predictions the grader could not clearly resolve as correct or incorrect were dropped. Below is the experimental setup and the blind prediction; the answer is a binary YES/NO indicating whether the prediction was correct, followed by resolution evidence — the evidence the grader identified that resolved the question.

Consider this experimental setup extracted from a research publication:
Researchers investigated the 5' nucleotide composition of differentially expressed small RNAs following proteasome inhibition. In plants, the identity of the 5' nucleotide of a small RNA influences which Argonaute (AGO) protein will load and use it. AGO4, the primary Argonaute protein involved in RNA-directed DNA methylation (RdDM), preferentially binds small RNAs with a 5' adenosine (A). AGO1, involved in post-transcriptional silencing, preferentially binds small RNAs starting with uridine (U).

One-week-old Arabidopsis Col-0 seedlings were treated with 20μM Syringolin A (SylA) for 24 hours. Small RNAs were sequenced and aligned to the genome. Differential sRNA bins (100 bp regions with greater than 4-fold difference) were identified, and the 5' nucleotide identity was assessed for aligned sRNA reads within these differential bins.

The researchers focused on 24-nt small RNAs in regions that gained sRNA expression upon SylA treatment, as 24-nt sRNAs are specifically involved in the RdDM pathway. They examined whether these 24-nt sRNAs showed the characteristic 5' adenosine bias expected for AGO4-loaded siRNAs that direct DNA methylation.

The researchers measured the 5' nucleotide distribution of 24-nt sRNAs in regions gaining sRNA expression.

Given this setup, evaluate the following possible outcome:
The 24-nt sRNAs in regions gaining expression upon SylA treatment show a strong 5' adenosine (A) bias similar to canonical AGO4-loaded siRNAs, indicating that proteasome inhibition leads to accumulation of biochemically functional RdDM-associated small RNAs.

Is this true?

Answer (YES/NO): YES